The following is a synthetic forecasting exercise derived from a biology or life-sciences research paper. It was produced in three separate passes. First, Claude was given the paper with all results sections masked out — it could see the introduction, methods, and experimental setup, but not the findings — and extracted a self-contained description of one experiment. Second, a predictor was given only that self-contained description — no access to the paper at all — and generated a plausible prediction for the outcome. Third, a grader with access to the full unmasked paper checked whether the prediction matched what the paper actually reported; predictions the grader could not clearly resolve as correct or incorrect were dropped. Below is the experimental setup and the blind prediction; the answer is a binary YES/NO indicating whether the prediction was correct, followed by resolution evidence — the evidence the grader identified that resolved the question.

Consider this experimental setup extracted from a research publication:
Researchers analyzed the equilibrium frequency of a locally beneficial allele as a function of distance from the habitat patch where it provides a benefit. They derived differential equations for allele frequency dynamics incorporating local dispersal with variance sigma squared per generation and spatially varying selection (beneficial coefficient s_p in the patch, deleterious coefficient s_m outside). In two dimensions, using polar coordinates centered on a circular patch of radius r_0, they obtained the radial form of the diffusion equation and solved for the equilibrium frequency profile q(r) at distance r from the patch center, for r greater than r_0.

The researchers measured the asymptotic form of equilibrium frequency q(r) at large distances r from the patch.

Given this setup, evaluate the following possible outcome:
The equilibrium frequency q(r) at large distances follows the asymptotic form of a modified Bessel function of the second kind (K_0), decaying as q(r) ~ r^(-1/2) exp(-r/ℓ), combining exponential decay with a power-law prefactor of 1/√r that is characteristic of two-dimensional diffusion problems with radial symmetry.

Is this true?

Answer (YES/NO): YES